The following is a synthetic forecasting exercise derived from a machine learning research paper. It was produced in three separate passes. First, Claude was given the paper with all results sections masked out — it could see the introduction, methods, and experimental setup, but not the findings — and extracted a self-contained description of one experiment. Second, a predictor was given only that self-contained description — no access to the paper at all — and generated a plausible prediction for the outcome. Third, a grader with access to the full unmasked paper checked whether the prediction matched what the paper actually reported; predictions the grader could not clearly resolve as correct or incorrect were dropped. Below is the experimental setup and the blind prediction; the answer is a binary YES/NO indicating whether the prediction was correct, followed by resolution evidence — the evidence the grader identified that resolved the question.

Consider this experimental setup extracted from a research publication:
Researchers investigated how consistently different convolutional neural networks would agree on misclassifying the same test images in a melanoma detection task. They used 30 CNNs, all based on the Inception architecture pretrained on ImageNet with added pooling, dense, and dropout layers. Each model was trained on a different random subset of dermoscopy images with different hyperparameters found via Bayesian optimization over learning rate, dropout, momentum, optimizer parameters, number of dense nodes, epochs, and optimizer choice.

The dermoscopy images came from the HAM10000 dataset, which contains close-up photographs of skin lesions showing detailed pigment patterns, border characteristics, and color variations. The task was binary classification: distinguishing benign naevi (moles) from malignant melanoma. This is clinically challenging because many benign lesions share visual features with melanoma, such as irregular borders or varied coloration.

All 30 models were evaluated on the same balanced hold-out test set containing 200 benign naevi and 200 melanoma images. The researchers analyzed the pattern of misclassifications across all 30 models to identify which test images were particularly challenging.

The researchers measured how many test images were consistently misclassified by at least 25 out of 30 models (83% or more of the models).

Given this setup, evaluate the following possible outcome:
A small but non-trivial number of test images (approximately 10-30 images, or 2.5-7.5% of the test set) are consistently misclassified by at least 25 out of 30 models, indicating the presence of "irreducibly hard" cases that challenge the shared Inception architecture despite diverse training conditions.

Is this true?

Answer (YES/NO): YES